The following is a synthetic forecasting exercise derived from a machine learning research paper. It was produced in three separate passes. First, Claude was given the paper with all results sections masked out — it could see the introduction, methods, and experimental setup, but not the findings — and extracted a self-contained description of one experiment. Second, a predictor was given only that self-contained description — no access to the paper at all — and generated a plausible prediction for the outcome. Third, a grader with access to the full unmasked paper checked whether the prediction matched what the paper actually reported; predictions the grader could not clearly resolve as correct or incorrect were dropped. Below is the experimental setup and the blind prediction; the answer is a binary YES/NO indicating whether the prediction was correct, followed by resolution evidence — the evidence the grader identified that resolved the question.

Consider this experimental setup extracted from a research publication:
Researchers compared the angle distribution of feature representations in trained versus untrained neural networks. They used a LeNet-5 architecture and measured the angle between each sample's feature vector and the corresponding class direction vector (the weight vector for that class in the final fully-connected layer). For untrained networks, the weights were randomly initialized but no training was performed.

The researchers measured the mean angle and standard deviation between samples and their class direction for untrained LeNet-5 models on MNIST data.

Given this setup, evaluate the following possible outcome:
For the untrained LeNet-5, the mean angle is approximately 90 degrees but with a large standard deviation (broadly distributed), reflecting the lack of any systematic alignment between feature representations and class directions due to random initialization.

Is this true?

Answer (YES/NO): NO